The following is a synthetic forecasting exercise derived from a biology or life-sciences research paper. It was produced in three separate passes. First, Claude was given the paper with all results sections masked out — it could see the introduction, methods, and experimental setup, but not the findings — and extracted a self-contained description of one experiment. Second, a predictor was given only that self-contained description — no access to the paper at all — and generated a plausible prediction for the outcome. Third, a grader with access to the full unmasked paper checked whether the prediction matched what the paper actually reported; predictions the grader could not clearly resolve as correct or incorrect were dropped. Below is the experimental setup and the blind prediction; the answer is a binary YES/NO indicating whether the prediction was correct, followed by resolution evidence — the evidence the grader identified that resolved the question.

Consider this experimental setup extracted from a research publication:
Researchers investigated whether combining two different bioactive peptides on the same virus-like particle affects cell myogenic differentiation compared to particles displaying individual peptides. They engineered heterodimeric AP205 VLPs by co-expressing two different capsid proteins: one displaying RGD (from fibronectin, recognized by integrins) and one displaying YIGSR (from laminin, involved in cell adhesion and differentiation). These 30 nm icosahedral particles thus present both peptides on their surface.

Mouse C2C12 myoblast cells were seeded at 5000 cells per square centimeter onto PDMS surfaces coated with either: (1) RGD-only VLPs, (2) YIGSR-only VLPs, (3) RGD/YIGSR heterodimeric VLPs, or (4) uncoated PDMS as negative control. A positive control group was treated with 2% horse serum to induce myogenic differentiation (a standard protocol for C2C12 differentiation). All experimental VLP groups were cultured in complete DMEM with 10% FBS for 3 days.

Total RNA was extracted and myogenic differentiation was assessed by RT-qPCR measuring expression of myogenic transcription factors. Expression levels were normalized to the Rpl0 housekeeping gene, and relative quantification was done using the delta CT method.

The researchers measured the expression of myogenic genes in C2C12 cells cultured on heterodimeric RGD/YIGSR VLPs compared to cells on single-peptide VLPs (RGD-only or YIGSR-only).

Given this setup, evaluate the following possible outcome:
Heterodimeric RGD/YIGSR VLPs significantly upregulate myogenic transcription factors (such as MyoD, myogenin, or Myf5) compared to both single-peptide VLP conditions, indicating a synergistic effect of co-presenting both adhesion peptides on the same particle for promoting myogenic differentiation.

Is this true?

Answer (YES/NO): YES